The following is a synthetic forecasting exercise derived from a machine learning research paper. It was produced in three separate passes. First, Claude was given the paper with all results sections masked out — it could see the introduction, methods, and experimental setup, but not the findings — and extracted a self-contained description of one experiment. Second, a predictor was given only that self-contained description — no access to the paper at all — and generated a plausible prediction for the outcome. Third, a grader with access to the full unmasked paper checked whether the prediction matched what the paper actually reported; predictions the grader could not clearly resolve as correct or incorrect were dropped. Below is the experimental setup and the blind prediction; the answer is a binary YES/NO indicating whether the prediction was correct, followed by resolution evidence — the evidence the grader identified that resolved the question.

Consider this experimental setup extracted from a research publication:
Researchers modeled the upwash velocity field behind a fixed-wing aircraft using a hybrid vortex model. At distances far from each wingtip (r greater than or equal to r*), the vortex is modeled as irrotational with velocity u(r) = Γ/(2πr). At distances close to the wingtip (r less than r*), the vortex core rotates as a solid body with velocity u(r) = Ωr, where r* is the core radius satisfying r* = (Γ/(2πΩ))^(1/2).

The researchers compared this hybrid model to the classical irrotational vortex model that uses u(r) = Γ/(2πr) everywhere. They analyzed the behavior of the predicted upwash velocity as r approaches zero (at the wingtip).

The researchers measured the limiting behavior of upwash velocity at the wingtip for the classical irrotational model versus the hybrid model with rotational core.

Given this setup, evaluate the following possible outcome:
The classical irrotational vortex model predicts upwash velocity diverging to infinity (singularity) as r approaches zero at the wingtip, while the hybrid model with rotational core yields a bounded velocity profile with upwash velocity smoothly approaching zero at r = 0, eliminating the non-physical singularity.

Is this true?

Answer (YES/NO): YES